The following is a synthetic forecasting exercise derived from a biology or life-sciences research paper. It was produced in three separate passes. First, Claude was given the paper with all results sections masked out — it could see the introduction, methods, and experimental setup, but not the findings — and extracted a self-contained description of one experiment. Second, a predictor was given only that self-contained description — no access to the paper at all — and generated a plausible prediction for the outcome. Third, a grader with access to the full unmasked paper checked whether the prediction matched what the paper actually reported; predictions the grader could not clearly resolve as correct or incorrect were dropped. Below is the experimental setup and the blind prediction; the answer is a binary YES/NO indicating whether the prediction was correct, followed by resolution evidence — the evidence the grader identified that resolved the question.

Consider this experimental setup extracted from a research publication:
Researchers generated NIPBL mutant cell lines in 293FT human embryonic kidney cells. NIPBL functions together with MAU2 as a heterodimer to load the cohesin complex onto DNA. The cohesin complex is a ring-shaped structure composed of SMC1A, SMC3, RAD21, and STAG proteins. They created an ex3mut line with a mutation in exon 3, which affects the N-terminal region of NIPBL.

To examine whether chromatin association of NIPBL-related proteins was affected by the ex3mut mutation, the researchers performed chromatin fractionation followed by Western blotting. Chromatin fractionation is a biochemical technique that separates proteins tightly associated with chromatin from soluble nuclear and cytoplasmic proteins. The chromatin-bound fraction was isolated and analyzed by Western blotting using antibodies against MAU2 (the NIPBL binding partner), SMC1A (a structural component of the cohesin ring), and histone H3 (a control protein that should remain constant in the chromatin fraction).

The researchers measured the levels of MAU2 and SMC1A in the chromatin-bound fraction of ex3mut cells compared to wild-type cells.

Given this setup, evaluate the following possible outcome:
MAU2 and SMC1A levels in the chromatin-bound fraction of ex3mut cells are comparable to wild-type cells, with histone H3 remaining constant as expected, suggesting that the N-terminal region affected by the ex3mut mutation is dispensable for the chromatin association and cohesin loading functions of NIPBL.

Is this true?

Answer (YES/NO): NO